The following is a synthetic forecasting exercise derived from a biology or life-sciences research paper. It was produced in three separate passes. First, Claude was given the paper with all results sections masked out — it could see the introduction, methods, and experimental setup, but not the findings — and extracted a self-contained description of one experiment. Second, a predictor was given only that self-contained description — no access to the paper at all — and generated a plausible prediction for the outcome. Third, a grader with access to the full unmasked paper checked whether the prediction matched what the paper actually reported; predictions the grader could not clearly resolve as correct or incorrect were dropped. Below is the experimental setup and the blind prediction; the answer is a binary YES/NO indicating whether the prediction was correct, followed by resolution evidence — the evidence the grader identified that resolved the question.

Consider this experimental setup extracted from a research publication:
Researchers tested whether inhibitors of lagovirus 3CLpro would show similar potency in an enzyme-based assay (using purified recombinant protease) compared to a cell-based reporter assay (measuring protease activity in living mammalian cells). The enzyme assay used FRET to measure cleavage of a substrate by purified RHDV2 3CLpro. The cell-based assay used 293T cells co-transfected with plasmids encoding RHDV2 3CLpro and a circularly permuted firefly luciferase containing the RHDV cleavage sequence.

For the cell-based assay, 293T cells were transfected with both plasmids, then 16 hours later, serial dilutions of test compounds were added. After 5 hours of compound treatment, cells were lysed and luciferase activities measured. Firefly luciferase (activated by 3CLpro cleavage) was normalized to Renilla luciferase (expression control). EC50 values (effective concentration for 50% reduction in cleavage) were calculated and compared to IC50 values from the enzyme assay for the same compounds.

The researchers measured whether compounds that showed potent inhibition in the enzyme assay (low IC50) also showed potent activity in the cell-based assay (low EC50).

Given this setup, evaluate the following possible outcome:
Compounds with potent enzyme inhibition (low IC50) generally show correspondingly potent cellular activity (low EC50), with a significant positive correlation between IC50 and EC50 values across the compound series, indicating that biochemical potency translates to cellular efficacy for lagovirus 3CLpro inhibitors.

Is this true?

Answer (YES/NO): YES